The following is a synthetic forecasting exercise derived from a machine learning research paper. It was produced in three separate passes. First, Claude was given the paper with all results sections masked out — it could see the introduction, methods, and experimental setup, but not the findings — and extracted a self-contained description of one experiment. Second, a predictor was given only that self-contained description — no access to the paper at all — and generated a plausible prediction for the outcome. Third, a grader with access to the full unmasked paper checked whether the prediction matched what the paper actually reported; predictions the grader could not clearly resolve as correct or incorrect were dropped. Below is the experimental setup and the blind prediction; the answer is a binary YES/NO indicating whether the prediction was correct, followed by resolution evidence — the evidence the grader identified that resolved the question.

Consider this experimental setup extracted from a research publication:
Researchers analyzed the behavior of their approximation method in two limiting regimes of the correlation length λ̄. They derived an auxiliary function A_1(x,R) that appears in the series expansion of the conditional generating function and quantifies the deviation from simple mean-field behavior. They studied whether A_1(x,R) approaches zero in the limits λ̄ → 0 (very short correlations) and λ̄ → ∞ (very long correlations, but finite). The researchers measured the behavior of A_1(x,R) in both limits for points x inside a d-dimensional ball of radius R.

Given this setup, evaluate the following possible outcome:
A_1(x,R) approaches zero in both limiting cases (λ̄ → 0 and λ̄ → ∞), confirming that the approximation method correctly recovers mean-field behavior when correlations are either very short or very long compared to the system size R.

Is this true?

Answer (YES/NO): YES